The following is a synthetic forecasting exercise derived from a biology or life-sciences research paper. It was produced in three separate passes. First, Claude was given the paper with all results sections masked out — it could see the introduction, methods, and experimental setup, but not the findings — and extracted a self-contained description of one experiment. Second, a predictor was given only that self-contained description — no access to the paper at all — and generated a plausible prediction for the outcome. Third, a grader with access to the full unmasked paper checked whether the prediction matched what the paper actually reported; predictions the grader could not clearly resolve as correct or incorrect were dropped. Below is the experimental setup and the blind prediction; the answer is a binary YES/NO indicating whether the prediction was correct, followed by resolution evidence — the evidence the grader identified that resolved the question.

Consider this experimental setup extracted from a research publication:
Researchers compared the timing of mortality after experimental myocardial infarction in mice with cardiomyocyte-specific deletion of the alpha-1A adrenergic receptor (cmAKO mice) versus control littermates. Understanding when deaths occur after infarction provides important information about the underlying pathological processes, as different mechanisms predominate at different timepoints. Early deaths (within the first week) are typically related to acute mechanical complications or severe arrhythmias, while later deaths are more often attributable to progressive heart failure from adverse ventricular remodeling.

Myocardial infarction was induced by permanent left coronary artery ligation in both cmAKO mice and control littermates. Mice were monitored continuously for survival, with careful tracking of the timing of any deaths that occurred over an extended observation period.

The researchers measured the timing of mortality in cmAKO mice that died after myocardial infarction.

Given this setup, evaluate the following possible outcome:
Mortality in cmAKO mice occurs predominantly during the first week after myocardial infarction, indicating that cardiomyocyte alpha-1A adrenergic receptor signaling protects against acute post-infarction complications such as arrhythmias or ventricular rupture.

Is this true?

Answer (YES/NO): YES